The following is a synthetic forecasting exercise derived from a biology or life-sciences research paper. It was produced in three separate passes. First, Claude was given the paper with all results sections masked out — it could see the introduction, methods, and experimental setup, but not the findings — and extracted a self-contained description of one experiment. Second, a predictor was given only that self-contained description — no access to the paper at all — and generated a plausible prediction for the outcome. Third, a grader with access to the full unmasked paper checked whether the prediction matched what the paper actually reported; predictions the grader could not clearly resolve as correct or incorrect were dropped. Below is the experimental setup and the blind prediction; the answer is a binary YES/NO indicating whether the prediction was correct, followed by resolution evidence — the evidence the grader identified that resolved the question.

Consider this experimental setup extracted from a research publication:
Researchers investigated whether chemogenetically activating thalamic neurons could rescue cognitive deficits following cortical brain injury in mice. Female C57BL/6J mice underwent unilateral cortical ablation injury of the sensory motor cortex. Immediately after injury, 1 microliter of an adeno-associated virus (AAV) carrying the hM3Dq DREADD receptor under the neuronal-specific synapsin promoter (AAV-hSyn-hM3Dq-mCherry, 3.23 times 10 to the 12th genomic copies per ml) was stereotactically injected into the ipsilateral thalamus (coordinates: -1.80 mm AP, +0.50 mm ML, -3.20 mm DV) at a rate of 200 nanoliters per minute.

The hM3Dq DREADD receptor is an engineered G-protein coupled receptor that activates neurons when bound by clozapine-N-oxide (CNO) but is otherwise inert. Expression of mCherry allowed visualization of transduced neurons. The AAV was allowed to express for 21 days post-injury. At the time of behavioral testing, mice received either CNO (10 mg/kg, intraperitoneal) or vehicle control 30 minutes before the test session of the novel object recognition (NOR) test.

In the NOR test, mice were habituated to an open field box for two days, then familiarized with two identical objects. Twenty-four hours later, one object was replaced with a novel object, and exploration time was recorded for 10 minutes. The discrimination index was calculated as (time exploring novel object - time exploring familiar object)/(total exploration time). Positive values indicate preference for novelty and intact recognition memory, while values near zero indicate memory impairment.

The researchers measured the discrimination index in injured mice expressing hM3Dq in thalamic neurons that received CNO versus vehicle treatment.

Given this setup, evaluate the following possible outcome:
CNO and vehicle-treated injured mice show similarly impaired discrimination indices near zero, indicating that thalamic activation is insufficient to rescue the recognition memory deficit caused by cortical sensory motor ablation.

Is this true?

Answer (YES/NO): NO